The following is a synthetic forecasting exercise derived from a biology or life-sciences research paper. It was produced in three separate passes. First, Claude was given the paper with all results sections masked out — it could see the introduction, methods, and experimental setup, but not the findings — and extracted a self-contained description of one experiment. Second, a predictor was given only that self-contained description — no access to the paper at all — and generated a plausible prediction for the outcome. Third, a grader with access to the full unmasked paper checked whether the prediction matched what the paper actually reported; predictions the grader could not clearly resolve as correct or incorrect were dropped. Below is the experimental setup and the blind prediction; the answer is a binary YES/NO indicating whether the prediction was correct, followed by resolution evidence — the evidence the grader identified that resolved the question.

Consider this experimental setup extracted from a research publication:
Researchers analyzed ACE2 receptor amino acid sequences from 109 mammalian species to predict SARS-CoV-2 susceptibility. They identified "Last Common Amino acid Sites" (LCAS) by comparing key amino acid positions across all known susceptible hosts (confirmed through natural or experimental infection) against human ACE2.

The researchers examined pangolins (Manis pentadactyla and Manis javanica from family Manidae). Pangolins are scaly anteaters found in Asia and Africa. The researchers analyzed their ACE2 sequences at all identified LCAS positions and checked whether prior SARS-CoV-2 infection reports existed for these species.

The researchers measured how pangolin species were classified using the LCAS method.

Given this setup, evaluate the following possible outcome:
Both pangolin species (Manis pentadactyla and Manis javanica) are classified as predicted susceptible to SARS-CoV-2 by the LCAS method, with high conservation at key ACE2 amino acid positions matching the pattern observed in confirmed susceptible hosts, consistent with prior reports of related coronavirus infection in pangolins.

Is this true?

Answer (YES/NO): NO